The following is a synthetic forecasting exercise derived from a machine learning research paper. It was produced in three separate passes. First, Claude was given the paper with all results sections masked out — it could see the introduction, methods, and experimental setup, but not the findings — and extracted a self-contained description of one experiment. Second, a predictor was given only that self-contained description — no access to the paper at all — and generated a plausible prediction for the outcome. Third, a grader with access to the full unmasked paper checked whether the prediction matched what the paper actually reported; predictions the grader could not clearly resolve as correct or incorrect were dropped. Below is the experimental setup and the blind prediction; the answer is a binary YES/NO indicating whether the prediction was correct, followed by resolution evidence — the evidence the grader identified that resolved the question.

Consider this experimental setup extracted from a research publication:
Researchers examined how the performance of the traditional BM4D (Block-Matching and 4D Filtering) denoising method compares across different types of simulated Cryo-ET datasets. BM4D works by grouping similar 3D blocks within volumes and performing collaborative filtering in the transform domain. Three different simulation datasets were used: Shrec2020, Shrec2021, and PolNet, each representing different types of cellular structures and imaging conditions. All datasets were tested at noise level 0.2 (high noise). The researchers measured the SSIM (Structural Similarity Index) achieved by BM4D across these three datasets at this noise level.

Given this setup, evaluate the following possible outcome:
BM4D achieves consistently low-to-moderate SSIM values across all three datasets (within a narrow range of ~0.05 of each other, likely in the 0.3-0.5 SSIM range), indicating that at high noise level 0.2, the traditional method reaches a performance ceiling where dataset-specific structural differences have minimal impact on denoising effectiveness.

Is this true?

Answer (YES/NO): NO